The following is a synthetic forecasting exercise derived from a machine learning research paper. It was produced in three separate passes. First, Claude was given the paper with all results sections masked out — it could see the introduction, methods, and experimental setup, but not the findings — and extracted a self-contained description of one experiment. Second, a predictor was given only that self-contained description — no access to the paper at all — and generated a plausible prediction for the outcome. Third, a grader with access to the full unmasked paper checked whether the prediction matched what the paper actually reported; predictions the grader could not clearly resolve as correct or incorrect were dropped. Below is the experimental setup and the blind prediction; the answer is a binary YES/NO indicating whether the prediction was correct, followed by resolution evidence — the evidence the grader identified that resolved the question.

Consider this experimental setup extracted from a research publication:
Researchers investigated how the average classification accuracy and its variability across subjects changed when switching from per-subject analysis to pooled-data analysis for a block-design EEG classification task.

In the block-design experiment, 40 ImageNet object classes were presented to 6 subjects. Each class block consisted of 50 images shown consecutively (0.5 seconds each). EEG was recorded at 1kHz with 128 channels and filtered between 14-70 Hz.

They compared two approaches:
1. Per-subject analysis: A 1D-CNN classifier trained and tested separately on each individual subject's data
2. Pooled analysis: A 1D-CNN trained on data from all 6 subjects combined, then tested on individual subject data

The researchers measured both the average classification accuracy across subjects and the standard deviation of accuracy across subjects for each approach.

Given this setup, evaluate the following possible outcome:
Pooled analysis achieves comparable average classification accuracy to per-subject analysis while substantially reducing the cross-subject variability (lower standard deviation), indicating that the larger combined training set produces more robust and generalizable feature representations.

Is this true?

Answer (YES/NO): NO